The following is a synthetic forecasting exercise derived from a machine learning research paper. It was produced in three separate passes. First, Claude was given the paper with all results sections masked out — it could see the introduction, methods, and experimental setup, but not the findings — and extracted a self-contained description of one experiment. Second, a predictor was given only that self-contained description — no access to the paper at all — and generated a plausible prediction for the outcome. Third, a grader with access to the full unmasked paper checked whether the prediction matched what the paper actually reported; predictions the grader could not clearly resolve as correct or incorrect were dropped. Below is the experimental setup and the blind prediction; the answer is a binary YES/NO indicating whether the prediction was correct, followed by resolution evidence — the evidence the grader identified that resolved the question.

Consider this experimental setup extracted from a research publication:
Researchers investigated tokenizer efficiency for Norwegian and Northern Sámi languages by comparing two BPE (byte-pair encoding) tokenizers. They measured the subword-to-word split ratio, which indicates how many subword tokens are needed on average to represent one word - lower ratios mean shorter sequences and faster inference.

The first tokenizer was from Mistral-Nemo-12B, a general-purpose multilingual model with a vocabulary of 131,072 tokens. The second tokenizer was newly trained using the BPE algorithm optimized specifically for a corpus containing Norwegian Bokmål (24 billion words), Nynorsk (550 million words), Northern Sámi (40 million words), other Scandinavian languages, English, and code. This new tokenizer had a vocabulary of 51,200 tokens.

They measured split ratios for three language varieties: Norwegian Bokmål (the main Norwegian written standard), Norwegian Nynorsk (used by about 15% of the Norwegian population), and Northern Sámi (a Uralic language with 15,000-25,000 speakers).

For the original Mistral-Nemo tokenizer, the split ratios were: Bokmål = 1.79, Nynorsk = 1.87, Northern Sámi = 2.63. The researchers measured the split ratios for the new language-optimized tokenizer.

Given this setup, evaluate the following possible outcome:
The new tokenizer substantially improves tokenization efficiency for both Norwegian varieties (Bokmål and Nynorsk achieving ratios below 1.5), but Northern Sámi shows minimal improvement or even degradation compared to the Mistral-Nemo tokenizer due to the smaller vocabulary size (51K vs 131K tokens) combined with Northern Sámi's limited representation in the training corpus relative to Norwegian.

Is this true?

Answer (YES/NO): NO